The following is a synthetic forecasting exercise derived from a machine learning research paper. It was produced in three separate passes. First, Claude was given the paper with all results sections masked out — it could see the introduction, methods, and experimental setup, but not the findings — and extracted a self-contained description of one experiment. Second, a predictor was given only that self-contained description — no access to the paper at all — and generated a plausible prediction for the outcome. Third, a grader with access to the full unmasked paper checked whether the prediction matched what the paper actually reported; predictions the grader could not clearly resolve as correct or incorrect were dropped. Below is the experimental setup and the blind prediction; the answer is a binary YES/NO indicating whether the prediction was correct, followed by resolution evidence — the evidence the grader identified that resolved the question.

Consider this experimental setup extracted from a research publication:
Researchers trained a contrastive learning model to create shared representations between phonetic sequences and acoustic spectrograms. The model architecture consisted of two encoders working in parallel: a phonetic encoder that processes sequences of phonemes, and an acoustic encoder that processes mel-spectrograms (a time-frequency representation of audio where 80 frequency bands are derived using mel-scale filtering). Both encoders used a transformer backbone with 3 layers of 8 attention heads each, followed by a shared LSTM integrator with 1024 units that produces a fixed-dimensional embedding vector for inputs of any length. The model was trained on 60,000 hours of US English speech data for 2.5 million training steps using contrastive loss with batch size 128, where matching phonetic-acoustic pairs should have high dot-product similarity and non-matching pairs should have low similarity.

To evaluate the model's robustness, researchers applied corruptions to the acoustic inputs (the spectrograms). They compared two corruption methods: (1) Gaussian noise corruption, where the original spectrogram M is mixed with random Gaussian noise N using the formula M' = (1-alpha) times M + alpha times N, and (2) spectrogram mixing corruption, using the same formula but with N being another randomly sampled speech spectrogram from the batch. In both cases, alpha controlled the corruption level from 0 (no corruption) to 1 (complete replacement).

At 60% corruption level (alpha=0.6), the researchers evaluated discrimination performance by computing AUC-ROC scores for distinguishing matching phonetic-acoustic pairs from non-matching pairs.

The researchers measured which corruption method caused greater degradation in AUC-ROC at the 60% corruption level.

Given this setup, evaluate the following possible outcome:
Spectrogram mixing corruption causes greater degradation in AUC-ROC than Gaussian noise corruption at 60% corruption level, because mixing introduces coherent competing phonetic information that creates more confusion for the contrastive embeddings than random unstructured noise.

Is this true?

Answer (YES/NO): YES